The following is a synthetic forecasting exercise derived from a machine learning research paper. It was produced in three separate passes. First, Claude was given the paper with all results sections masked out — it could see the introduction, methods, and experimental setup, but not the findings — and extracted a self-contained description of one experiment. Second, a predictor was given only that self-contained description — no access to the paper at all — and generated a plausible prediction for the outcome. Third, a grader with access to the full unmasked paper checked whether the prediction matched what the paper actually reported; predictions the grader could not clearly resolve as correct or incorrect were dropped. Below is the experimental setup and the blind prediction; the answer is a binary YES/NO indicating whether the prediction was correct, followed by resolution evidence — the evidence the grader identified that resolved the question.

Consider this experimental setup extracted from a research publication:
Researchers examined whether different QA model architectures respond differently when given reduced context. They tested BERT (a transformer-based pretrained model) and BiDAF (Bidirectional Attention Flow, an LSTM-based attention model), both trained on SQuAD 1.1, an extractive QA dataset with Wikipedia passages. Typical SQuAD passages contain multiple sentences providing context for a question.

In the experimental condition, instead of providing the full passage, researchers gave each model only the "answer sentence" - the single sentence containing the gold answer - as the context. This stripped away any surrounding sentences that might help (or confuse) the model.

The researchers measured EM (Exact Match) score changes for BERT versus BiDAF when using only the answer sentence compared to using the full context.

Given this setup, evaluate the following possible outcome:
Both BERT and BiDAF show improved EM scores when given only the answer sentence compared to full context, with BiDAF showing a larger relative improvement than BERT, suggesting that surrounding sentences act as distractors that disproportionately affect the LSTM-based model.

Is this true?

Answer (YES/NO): YES